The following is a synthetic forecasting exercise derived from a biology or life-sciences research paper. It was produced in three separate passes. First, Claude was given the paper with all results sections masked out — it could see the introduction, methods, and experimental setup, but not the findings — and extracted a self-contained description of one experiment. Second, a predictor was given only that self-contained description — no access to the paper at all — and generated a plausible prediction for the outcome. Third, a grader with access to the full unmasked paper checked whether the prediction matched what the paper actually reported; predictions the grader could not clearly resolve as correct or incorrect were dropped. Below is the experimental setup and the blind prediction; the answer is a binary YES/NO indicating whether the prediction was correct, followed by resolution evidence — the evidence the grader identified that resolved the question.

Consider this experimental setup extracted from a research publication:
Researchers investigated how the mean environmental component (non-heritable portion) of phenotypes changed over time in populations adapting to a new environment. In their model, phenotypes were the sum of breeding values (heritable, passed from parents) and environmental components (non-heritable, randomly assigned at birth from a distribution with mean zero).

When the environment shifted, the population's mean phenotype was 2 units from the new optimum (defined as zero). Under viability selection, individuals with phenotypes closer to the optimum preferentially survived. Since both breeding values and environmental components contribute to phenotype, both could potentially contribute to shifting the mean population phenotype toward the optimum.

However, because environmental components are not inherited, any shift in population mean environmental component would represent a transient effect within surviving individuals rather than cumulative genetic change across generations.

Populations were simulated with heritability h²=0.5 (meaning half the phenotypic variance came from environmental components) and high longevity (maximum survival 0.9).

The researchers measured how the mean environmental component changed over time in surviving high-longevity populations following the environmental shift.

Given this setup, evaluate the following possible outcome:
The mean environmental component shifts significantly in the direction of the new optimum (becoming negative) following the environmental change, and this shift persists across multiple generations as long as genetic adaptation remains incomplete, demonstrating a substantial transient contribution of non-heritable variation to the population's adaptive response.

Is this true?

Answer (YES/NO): NO